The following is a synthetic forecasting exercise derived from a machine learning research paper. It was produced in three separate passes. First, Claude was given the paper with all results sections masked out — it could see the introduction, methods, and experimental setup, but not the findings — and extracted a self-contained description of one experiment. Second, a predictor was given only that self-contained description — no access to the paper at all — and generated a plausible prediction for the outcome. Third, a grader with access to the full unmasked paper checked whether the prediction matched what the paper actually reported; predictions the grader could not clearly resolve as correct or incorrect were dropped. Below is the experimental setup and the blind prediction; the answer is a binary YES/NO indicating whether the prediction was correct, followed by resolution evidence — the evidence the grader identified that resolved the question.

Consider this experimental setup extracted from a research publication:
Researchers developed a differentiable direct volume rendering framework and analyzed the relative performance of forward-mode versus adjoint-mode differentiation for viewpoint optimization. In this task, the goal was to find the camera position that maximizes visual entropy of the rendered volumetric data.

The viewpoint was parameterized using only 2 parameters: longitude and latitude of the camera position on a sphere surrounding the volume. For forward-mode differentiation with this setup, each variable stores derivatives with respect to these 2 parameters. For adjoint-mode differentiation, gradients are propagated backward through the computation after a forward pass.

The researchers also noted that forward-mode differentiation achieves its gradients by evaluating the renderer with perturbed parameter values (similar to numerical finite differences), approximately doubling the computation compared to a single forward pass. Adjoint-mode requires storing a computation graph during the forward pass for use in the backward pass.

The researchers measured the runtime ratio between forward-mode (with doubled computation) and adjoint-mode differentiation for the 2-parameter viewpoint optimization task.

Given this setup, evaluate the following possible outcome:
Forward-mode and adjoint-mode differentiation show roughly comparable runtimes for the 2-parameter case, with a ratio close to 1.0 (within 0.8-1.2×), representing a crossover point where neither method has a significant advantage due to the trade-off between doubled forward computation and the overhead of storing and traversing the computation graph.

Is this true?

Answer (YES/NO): NO